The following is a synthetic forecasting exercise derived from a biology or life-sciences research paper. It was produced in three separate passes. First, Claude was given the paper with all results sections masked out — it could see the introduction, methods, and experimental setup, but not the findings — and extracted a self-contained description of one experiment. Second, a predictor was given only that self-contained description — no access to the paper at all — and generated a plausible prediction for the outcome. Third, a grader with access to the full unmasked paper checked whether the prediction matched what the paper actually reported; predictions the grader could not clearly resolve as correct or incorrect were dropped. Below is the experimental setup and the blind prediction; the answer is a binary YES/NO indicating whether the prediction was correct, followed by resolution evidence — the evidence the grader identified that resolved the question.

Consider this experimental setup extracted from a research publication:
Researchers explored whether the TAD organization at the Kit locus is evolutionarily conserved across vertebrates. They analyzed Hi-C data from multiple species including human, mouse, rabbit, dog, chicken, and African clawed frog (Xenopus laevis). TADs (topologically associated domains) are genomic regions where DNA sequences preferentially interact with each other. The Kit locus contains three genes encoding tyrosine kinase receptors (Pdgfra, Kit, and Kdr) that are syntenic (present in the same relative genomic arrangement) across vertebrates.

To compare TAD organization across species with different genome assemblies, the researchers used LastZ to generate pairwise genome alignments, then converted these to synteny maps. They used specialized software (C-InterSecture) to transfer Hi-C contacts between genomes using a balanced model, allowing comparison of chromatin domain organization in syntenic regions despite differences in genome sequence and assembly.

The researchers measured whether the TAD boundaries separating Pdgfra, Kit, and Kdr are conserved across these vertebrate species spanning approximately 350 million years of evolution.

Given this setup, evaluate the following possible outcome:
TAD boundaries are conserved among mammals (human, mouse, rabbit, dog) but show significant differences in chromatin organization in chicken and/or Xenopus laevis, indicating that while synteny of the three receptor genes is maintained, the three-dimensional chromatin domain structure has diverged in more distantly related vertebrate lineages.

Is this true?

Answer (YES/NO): NO